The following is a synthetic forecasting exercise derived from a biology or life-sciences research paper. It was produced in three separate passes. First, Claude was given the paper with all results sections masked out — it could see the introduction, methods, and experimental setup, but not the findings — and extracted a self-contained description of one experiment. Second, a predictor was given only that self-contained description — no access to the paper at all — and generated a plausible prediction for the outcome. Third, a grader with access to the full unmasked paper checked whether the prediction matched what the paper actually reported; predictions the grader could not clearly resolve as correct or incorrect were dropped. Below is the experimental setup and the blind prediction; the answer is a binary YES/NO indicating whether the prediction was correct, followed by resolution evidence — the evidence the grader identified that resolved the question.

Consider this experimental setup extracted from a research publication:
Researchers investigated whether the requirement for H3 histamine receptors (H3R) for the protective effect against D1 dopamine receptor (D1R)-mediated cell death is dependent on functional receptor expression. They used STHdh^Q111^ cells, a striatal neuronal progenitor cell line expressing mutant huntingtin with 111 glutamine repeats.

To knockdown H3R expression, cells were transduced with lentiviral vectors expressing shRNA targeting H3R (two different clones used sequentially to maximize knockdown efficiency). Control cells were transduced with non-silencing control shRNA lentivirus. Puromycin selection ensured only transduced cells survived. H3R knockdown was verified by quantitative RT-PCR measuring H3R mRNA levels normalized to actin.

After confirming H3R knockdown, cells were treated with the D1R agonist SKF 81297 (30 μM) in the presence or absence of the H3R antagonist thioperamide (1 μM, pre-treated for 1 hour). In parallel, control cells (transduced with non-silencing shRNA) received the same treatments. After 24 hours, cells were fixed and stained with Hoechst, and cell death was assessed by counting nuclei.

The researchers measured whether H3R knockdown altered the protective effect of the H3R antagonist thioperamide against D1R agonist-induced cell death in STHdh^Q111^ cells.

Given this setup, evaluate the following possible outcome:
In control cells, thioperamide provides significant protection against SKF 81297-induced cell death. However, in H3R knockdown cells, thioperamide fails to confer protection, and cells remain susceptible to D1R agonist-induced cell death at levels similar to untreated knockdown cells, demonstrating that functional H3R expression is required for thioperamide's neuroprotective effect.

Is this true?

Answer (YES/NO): YES